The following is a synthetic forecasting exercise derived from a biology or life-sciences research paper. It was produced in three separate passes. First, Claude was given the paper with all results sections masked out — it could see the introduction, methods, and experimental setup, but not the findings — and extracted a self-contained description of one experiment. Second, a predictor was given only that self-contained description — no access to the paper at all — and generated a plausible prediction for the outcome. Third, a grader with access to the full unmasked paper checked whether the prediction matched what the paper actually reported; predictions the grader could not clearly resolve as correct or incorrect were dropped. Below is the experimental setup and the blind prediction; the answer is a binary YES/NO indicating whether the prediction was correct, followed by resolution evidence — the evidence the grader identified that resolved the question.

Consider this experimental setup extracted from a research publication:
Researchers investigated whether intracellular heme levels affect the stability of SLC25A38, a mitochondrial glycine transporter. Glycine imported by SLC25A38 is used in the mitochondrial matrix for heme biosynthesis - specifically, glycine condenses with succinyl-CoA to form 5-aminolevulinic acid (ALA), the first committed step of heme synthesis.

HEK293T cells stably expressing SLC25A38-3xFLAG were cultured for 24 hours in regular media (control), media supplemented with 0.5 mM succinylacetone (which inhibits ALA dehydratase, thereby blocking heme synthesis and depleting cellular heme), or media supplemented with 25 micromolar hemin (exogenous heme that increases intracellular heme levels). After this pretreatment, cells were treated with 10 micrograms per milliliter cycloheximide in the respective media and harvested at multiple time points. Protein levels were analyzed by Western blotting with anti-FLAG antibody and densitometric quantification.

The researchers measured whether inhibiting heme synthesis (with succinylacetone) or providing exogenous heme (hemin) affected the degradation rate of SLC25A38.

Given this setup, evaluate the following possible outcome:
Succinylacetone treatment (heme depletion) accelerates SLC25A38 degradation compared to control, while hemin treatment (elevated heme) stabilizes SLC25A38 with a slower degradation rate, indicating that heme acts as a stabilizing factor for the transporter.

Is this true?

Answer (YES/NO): NO